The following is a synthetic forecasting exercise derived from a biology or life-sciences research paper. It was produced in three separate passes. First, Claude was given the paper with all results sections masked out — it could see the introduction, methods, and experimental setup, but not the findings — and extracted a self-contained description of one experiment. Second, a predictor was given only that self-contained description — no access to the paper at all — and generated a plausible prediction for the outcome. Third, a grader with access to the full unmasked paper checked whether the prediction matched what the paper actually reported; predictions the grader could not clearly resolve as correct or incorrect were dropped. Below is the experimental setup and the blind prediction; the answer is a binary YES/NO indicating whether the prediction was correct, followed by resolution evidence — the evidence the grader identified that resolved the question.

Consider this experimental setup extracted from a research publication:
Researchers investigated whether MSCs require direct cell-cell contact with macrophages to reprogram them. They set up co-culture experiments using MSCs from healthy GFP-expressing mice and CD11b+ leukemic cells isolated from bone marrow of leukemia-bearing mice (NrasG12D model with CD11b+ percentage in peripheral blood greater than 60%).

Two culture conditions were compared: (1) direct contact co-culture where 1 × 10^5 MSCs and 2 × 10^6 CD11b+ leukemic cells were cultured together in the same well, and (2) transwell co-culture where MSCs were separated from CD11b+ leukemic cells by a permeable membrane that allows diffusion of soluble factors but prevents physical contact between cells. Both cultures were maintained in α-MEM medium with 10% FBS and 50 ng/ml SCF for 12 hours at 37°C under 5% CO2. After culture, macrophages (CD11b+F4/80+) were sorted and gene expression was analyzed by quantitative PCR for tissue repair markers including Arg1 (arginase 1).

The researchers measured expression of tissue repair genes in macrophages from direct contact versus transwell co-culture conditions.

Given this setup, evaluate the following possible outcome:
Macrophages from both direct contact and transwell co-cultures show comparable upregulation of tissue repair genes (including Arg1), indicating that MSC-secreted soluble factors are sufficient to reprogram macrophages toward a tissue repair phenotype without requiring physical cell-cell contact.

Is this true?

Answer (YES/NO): NO